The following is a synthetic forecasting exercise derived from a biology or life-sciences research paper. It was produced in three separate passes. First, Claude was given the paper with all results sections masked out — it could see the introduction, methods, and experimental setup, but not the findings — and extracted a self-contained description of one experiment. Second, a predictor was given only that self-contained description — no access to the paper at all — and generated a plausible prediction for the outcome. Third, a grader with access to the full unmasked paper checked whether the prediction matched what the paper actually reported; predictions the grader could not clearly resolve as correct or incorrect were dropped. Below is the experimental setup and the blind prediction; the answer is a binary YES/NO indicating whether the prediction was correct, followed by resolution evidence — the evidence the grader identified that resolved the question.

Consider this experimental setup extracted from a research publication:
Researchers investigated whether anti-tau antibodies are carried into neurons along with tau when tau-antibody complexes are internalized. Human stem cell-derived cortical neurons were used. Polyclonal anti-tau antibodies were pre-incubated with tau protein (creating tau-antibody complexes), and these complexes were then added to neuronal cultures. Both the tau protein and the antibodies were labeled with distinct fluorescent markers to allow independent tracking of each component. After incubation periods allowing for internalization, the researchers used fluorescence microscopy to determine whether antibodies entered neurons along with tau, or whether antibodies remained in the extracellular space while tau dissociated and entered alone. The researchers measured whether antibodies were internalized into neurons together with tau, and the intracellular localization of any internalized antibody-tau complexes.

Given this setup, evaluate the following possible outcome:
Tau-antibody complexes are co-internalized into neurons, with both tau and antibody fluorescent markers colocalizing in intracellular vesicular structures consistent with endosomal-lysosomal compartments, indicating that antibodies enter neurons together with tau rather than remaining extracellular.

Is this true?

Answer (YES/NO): YES